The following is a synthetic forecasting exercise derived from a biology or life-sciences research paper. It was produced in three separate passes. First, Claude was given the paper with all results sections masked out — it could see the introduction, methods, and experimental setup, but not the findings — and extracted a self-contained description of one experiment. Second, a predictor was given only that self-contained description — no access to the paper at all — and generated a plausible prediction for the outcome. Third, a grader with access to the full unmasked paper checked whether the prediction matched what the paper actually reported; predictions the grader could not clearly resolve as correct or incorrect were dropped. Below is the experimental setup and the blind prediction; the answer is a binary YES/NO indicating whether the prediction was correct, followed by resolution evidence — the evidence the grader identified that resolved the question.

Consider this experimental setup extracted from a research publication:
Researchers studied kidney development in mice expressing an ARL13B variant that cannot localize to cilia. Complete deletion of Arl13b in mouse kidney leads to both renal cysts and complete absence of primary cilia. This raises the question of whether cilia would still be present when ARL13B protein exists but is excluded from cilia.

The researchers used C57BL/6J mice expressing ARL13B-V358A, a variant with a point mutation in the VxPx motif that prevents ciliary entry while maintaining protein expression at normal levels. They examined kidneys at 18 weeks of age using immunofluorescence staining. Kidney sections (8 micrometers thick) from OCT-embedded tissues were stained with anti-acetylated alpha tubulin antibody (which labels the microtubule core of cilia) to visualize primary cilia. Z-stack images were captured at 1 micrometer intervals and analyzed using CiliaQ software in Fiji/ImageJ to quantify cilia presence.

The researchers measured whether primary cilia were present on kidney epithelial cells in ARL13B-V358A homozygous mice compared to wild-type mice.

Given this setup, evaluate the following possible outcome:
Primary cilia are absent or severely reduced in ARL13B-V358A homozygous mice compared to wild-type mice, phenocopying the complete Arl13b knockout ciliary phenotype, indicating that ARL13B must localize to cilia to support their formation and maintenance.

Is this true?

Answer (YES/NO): NO